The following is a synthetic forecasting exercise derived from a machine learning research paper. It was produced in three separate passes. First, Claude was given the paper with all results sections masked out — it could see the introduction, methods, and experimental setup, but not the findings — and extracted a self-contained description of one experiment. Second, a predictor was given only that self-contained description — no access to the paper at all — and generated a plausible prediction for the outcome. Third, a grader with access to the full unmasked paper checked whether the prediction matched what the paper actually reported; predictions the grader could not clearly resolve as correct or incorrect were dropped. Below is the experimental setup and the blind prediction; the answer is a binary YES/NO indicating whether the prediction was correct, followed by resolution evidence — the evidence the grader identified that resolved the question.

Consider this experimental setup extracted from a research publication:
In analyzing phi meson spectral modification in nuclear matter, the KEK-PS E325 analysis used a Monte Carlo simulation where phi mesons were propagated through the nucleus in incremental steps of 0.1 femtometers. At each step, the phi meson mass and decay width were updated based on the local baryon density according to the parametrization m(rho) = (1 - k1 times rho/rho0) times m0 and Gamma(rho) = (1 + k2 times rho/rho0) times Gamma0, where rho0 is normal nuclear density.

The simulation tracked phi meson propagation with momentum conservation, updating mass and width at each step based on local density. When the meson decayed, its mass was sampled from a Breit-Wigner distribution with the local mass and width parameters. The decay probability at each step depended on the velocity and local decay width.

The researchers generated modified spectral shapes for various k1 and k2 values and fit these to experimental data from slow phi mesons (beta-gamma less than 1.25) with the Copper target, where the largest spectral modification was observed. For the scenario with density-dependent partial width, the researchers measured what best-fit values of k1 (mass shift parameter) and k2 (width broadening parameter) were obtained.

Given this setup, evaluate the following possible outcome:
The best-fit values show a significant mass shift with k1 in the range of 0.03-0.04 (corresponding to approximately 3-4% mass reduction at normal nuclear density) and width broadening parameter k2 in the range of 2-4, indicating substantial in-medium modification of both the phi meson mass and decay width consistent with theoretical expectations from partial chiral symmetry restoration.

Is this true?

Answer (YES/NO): NO